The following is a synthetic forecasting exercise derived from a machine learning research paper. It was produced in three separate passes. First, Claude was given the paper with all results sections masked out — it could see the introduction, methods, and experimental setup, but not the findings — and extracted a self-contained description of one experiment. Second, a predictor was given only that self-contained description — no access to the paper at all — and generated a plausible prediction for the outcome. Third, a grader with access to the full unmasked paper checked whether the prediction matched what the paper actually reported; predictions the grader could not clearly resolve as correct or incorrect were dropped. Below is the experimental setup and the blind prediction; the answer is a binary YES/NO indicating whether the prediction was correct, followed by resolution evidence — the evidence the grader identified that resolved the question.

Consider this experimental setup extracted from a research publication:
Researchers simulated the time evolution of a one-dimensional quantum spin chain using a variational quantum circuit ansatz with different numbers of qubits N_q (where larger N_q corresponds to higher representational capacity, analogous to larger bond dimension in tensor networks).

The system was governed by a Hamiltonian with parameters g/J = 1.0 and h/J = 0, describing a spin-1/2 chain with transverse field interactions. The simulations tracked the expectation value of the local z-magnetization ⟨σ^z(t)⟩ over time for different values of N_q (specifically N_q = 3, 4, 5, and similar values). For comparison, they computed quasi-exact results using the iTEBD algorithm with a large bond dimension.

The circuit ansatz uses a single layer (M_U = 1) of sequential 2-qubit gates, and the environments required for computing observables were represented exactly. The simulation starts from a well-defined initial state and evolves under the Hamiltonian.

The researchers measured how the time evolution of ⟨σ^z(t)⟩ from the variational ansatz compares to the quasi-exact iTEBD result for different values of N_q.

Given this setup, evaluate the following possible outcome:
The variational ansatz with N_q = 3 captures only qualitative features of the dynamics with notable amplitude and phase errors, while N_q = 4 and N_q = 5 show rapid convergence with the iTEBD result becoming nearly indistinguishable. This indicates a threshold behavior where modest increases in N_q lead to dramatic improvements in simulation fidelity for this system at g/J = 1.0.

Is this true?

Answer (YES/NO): NO